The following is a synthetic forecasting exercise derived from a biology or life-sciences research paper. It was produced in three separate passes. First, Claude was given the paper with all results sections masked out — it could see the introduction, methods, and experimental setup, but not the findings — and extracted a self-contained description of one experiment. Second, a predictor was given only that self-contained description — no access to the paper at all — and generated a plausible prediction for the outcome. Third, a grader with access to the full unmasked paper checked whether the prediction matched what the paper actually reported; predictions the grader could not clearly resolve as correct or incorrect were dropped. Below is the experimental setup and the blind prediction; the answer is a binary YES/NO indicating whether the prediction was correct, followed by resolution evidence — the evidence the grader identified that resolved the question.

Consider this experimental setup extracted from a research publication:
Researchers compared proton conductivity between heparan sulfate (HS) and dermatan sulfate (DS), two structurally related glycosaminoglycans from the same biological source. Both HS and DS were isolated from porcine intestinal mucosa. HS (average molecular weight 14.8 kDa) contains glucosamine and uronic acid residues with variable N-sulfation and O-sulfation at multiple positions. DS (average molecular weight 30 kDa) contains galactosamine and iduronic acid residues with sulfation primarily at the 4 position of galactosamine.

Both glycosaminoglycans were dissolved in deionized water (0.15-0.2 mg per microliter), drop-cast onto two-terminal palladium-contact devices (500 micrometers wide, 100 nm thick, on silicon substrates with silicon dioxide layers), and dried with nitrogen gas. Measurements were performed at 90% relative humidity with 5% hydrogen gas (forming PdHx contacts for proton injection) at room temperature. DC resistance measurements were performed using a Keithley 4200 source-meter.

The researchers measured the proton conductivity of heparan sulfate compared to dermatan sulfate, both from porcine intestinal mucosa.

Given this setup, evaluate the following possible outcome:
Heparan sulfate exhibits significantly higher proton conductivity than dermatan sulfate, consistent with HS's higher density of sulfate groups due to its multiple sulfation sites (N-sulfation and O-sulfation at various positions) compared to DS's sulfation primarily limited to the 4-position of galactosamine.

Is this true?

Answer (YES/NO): NO